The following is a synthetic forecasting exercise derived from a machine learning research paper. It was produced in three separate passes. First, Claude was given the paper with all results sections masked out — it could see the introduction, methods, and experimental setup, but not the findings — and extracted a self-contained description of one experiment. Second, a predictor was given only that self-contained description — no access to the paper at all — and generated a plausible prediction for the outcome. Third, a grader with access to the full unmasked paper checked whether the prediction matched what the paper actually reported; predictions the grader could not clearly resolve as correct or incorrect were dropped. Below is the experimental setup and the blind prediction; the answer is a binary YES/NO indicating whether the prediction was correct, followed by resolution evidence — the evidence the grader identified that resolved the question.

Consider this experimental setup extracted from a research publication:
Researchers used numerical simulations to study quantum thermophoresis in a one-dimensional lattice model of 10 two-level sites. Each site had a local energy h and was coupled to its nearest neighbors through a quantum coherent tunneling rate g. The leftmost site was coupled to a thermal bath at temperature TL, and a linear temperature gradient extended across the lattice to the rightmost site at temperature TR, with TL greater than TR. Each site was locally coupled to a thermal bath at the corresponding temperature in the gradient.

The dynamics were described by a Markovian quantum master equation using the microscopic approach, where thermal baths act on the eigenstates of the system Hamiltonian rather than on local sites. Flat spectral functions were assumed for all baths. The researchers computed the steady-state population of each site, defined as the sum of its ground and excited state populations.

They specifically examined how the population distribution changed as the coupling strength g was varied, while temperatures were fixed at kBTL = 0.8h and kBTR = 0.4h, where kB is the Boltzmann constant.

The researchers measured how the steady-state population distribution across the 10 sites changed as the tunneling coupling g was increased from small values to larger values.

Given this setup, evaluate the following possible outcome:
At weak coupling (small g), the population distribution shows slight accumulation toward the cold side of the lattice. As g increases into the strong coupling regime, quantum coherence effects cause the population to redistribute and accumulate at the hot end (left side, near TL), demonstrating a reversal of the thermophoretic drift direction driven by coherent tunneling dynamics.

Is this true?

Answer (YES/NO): YES